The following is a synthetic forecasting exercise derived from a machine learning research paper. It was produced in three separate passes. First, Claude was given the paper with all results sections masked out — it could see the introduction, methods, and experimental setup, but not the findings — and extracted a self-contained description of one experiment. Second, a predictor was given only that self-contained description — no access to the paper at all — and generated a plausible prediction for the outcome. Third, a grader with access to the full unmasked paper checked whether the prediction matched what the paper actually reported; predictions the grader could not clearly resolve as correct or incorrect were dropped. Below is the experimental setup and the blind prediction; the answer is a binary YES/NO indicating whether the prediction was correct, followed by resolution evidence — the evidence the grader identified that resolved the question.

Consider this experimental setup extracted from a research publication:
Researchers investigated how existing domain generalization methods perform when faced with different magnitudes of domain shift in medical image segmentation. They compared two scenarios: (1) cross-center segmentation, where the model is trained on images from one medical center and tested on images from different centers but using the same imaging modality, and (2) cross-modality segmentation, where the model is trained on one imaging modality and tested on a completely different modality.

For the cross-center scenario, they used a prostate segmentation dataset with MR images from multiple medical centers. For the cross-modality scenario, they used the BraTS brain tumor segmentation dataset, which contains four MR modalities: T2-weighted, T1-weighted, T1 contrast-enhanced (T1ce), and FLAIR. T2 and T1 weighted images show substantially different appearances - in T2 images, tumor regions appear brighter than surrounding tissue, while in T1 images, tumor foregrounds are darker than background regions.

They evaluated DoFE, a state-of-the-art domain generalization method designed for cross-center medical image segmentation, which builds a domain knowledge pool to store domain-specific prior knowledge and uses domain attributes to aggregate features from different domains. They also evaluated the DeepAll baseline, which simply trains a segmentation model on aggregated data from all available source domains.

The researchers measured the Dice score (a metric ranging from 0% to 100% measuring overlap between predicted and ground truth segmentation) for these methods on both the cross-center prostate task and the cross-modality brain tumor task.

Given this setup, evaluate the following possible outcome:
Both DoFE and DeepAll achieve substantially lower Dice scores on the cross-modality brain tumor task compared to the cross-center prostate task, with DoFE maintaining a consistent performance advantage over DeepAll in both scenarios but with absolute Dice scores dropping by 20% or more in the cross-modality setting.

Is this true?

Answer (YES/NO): NO